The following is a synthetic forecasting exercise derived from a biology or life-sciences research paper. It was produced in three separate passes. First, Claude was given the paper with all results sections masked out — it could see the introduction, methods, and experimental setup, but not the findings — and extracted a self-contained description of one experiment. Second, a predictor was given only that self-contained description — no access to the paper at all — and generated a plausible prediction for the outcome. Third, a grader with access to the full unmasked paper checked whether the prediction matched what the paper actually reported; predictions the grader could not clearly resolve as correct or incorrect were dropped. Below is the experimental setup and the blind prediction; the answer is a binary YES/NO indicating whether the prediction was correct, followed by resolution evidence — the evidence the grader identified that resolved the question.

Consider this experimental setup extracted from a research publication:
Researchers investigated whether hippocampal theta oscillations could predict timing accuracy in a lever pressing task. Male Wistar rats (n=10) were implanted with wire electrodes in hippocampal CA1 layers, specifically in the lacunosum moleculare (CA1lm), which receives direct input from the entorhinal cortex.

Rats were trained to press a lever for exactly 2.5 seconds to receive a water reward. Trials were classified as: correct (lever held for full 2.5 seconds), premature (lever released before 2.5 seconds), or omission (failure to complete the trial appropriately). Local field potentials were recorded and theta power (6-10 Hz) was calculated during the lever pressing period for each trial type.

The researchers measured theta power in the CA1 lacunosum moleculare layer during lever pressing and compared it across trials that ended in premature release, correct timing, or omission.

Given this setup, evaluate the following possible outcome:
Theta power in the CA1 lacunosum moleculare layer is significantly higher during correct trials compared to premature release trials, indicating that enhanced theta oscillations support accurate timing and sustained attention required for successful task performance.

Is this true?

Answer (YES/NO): NO